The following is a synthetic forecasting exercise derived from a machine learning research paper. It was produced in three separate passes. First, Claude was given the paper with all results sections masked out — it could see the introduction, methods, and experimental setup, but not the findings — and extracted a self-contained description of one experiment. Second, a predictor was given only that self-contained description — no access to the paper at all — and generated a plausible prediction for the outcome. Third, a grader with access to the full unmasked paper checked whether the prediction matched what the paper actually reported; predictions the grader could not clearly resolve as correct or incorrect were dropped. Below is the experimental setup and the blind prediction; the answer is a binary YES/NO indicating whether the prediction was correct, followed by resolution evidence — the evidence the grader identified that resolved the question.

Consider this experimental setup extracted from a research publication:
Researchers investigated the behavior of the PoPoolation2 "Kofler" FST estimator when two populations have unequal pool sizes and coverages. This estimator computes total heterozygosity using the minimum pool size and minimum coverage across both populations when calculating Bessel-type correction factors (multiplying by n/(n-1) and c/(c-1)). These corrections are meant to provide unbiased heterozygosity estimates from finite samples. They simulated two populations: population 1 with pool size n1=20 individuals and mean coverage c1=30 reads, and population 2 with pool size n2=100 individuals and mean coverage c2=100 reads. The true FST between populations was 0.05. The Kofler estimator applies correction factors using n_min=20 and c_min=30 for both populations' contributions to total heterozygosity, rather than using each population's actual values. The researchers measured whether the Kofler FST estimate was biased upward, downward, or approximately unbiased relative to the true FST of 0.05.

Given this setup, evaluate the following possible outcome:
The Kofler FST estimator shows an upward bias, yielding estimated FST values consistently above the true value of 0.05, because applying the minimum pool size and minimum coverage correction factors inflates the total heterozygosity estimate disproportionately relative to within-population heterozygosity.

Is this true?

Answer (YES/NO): YES